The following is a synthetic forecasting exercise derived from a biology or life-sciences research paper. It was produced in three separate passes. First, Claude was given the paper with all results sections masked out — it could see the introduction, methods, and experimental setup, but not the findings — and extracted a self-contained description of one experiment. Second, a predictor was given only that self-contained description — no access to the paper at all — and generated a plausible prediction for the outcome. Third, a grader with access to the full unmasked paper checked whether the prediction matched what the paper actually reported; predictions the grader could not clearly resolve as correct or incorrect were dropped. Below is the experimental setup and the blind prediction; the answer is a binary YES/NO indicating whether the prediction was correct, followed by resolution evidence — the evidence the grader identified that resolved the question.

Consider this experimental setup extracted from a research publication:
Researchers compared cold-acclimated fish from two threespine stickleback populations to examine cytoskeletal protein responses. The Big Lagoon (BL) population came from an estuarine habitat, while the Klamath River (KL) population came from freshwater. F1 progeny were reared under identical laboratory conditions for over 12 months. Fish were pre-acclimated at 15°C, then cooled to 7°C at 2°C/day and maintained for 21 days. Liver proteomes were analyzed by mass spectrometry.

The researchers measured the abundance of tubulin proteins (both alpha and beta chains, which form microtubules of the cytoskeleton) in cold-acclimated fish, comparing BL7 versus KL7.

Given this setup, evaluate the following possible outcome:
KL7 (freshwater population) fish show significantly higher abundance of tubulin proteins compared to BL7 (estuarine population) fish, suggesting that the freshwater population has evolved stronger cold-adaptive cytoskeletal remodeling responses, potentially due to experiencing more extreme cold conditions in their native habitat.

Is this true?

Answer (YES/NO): NO